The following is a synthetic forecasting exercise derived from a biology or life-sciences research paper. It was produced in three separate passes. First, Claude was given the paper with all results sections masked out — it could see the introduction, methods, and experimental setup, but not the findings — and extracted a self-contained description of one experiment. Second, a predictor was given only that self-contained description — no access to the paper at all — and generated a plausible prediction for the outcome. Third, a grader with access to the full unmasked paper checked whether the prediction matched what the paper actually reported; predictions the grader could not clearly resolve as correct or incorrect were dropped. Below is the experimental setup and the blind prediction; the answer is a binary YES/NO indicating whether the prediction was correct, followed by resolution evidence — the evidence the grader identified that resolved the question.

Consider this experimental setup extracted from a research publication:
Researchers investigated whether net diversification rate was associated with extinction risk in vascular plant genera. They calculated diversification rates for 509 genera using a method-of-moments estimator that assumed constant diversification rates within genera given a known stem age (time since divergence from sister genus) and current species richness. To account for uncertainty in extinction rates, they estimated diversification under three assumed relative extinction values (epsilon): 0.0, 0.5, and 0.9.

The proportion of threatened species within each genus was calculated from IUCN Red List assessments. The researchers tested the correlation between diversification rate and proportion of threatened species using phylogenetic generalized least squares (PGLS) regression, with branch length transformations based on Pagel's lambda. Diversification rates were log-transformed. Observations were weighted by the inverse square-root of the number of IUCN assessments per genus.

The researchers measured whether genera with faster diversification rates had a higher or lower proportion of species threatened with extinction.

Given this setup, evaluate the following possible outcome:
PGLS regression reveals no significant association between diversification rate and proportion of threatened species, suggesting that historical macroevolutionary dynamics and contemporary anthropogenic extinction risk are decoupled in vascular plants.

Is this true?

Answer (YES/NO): NO